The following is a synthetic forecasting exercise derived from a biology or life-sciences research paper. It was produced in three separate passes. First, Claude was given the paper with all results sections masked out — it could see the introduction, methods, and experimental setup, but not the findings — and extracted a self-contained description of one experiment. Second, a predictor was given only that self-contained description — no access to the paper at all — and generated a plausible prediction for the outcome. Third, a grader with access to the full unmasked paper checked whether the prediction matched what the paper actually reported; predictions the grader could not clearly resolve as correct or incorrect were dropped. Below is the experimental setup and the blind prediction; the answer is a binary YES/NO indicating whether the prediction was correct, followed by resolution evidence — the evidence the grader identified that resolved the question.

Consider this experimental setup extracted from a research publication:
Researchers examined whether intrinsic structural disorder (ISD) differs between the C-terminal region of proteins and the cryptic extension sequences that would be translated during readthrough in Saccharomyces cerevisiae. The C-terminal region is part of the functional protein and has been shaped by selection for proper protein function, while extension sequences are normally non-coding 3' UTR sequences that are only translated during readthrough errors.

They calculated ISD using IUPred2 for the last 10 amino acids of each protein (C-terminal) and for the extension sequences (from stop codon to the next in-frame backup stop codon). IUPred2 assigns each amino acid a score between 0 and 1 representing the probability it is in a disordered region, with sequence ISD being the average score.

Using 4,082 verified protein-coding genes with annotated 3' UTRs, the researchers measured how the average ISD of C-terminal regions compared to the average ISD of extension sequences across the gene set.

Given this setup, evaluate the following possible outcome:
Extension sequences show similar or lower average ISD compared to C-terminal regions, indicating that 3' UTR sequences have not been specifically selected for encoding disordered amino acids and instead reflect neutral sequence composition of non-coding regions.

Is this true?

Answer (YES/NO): YES